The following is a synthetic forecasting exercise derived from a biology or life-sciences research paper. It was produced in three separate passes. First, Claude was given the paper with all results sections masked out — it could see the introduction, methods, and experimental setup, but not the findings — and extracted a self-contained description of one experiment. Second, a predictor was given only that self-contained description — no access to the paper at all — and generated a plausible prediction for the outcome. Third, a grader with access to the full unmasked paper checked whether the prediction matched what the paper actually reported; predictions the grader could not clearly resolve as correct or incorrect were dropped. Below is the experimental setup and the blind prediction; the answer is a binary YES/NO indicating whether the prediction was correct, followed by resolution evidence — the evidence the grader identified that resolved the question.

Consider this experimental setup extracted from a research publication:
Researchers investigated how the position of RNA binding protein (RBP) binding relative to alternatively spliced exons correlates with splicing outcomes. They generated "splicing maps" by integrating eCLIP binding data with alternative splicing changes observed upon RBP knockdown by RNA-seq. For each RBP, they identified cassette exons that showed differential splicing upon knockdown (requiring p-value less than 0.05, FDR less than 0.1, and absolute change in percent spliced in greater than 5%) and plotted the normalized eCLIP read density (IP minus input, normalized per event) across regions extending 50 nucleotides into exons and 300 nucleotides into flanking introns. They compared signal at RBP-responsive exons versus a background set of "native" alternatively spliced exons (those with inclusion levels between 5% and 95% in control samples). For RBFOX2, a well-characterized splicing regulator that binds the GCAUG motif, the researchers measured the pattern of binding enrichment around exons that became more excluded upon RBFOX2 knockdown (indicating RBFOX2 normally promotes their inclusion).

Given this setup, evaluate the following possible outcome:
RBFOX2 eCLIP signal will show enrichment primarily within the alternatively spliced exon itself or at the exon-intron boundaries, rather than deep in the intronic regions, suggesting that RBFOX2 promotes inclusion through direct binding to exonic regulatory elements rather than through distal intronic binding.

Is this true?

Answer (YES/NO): NO